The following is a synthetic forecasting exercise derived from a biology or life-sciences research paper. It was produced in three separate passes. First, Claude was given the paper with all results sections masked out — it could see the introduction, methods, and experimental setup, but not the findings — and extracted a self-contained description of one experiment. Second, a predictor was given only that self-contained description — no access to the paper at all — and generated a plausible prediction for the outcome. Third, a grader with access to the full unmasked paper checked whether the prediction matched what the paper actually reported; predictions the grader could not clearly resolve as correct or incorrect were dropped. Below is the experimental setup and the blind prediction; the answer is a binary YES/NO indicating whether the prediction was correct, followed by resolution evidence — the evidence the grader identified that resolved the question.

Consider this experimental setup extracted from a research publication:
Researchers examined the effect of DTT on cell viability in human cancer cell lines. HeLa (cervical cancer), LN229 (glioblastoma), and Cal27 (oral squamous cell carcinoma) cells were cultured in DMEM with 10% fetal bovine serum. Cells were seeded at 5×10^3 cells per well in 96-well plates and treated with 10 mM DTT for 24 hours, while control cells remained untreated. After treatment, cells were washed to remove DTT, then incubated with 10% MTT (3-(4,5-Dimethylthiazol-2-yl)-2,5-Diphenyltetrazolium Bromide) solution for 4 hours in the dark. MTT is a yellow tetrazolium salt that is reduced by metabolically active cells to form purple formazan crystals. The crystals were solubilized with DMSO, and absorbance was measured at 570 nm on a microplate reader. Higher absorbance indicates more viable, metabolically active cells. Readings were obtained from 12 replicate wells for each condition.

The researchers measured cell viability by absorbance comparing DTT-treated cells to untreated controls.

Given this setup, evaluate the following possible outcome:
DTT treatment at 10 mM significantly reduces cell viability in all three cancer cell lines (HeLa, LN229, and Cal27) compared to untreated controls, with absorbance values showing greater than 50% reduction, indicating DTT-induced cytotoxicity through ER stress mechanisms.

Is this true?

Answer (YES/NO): NO